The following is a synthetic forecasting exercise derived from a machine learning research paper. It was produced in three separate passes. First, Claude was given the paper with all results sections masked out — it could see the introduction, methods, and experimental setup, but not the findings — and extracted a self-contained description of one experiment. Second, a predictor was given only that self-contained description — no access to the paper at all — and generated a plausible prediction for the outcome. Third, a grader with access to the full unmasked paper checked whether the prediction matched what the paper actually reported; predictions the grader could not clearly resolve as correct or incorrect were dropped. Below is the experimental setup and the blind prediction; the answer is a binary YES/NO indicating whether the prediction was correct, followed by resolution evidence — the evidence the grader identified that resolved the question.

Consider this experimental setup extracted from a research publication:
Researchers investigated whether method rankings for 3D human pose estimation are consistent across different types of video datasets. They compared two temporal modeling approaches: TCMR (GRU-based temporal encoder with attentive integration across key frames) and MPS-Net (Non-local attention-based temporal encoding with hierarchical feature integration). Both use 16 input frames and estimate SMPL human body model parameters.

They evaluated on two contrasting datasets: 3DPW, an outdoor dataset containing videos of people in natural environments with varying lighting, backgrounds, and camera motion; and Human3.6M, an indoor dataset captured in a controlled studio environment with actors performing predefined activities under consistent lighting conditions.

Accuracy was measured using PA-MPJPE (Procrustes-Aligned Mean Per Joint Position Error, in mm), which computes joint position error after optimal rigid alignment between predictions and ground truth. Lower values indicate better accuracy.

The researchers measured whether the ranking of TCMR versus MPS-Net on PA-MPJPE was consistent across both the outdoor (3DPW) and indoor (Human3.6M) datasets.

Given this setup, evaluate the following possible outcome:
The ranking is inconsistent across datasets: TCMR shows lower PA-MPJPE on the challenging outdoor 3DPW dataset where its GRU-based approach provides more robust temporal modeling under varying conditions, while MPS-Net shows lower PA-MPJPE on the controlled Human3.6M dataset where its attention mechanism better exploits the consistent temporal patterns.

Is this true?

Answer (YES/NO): NO